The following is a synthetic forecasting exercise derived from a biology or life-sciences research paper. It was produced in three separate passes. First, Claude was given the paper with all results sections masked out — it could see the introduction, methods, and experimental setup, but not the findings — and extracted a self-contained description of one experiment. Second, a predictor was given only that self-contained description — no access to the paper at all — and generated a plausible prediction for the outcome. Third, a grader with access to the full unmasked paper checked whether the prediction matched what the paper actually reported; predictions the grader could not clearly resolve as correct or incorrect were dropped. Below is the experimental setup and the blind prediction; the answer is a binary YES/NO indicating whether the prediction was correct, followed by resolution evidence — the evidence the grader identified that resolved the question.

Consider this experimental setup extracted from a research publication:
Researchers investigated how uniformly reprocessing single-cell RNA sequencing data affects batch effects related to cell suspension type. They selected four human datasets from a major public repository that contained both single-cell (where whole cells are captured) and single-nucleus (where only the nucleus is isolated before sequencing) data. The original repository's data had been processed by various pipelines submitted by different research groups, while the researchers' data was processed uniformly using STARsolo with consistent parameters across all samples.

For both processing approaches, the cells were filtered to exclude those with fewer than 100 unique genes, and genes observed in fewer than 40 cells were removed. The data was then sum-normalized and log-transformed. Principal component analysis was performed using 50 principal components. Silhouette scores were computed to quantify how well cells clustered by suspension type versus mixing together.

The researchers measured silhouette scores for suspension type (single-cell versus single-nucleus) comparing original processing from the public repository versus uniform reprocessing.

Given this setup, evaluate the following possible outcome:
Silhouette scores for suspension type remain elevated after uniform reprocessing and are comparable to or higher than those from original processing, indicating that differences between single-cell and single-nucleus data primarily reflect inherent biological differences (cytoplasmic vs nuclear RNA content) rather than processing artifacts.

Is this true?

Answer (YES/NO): NO